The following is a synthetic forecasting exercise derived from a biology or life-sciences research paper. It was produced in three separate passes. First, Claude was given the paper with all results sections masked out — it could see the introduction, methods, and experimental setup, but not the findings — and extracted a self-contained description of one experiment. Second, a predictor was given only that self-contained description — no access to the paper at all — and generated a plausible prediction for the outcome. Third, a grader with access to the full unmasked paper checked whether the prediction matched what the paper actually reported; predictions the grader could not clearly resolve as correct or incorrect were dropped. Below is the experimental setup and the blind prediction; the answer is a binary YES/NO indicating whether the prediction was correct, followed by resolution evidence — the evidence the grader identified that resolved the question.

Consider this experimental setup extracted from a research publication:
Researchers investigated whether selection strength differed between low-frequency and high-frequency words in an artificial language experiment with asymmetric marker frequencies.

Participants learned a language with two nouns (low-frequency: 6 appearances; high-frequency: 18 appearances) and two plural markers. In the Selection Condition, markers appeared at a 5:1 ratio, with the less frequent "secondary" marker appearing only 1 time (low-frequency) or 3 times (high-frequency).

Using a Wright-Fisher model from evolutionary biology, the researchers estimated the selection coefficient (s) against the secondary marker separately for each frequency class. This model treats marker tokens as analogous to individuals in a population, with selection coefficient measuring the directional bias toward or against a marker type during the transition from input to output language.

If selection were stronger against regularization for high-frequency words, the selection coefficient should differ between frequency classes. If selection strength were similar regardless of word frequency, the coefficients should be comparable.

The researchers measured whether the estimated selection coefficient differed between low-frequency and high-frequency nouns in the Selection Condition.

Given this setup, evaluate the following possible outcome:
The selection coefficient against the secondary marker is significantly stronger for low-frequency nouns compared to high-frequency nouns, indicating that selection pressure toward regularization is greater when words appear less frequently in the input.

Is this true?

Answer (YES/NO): NO